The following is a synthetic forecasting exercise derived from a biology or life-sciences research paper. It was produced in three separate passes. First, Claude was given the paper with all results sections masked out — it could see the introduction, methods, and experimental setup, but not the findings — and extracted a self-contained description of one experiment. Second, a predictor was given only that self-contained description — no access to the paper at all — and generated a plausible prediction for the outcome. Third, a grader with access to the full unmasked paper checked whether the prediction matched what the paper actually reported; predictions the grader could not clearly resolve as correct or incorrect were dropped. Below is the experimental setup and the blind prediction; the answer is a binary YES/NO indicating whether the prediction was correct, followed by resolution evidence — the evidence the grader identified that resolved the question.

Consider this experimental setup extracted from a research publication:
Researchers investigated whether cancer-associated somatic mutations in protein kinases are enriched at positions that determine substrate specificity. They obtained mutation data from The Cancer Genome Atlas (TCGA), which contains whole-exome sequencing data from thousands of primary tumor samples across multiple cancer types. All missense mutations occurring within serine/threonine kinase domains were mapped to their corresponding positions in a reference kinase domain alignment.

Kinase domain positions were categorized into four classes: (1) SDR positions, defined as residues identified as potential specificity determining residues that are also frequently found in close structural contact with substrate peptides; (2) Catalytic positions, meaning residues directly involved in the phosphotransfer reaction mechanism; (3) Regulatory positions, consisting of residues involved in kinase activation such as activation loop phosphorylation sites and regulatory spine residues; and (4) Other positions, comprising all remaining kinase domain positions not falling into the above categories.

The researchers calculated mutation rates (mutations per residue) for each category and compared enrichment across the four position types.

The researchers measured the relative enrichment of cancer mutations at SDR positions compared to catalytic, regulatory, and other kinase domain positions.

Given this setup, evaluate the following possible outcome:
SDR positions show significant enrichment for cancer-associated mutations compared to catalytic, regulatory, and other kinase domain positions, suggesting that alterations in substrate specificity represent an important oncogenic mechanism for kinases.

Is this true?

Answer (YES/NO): YES